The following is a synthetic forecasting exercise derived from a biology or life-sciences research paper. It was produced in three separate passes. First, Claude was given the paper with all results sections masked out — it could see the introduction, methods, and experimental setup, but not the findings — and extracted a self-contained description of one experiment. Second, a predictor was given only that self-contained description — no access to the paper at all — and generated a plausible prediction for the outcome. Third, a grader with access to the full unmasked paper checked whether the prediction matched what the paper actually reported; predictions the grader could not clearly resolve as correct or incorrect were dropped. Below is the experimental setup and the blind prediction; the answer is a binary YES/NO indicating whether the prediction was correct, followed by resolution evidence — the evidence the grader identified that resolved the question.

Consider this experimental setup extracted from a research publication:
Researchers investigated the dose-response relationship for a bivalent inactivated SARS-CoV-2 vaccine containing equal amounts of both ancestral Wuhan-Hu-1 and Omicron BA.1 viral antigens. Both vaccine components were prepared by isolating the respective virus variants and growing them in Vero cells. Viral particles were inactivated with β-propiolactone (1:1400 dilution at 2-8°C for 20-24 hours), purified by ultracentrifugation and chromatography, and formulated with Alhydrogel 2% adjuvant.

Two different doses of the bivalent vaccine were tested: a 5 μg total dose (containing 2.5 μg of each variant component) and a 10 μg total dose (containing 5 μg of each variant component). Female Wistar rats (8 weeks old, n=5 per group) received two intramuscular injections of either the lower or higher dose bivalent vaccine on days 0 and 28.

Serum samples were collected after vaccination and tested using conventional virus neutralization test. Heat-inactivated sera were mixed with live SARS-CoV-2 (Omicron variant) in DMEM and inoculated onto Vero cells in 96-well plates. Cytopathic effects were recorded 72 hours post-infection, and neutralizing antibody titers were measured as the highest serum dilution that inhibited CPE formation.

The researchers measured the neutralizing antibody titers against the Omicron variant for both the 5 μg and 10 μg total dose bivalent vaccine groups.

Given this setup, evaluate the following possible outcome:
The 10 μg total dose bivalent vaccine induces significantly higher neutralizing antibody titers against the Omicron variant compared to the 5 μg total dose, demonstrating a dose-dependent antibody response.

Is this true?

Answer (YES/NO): NO